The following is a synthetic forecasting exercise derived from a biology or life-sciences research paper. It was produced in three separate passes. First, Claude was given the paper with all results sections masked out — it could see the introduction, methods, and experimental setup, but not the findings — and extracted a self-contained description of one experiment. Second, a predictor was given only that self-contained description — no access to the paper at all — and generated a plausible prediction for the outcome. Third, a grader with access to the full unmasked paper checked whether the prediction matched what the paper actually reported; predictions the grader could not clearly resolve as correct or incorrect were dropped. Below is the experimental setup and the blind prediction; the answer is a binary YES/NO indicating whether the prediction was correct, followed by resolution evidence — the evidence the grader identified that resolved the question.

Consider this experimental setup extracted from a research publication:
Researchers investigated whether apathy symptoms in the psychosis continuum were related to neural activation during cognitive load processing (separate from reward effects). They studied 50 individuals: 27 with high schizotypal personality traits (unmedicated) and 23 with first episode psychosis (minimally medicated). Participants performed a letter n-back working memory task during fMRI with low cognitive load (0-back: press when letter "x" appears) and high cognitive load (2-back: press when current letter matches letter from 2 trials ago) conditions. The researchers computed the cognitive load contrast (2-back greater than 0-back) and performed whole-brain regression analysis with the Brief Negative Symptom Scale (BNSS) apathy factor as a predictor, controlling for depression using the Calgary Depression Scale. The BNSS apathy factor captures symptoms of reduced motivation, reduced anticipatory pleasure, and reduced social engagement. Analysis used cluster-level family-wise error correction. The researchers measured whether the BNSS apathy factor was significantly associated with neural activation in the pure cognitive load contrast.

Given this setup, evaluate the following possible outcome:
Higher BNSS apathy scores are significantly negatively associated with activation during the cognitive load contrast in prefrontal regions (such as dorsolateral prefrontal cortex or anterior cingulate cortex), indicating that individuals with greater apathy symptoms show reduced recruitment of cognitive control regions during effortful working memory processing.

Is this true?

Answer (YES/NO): NO